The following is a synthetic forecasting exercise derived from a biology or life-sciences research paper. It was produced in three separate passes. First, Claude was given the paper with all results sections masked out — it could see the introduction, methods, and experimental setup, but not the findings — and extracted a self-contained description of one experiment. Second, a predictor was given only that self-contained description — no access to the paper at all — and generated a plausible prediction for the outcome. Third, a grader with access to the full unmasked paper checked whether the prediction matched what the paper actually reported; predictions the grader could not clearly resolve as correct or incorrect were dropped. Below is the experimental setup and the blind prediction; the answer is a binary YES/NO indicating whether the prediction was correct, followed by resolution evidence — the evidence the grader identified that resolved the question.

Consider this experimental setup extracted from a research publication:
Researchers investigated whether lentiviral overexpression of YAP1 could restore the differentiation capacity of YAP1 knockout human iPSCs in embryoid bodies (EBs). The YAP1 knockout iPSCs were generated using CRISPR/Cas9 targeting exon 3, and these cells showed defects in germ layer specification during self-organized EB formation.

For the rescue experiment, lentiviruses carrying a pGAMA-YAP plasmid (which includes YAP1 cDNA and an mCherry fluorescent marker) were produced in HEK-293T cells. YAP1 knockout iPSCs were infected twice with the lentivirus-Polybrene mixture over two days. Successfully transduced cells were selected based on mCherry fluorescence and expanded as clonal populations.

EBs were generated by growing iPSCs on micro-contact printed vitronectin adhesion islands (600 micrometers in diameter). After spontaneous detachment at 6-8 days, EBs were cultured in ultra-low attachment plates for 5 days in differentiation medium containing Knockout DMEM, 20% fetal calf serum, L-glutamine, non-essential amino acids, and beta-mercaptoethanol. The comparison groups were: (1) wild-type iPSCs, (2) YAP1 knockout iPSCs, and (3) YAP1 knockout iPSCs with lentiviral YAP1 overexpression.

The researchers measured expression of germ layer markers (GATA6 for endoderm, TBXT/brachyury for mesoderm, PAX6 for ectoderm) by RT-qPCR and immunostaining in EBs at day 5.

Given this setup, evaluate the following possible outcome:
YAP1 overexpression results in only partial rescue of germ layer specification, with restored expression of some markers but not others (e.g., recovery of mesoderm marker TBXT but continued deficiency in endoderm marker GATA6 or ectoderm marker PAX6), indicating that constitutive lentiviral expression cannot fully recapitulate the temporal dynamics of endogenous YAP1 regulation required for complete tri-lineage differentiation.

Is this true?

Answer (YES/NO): NO